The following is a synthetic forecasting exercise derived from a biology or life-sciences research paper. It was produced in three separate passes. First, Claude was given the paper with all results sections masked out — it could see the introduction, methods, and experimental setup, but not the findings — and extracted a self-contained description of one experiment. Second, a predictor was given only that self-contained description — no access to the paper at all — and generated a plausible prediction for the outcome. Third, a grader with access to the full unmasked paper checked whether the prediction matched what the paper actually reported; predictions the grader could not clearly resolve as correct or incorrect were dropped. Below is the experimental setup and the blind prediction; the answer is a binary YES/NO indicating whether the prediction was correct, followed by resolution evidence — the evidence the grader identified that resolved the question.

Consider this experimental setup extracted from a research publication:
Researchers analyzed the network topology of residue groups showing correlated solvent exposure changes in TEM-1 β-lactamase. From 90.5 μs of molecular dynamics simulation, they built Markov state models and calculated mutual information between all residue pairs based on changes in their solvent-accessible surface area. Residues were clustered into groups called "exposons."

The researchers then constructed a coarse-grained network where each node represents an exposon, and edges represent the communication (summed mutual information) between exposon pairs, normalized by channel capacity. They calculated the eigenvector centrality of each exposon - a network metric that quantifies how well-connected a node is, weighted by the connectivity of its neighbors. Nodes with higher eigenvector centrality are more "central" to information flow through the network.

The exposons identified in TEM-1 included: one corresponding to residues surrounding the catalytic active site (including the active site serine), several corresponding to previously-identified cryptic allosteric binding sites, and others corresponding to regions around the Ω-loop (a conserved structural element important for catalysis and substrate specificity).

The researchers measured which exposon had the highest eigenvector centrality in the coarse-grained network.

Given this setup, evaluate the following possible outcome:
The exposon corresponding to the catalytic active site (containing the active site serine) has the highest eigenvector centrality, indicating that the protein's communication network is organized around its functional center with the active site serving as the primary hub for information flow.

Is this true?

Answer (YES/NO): YES